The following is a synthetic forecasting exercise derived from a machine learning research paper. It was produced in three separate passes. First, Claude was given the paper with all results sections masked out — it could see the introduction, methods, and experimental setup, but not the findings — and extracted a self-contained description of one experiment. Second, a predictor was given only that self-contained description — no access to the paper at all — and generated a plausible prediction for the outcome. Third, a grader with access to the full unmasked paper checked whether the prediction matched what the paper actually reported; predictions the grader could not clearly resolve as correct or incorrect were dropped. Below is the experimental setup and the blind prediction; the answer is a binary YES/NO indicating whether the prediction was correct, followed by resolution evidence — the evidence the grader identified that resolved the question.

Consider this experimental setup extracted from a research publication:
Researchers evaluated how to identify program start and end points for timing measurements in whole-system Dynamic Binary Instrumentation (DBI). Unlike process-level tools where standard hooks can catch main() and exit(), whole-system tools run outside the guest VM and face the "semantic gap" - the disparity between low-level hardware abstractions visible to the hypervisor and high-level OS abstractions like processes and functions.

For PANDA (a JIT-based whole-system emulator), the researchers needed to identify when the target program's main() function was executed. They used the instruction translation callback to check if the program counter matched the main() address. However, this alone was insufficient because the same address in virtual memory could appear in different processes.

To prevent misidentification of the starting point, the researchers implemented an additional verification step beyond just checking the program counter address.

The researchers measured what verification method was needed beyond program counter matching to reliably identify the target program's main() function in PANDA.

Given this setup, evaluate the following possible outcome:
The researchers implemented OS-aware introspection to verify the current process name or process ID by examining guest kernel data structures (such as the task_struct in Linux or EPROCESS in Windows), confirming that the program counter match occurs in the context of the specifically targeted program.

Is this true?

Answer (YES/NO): NO